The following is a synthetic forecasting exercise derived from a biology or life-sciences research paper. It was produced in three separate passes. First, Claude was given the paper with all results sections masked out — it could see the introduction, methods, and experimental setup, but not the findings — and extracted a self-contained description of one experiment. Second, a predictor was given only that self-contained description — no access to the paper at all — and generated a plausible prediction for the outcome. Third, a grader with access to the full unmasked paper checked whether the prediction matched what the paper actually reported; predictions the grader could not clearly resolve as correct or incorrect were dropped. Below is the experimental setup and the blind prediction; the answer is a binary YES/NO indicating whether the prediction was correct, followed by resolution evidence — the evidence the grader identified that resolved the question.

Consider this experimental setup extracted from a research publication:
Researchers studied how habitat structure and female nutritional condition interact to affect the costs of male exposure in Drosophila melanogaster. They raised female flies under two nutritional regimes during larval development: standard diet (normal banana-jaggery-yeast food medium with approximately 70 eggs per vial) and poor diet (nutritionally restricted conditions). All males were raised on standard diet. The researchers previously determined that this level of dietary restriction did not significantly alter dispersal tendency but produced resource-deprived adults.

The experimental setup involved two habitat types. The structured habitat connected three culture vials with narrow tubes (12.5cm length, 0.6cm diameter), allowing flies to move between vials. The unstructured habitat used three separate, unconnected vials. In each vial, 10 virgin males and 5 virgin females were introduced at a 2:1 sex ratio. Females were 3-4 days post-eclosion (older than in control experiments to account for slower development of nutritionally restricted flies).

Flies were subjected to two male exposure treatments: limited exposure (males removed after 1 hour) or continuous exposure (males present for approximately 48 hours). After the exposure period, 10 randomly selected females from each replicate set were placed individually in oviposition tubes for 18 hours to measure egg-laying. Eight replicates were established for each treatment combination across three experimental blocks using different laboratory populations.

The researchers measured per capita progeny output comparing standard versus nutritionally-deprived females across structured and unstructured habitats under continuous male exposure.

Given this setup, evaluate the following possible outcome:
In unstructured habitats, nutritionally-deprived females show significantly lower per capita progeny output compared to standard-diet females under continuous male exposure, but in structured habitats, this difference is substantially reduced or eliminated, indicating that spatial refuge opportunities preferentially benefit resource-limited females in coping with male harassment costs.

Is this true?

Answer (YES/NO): NO